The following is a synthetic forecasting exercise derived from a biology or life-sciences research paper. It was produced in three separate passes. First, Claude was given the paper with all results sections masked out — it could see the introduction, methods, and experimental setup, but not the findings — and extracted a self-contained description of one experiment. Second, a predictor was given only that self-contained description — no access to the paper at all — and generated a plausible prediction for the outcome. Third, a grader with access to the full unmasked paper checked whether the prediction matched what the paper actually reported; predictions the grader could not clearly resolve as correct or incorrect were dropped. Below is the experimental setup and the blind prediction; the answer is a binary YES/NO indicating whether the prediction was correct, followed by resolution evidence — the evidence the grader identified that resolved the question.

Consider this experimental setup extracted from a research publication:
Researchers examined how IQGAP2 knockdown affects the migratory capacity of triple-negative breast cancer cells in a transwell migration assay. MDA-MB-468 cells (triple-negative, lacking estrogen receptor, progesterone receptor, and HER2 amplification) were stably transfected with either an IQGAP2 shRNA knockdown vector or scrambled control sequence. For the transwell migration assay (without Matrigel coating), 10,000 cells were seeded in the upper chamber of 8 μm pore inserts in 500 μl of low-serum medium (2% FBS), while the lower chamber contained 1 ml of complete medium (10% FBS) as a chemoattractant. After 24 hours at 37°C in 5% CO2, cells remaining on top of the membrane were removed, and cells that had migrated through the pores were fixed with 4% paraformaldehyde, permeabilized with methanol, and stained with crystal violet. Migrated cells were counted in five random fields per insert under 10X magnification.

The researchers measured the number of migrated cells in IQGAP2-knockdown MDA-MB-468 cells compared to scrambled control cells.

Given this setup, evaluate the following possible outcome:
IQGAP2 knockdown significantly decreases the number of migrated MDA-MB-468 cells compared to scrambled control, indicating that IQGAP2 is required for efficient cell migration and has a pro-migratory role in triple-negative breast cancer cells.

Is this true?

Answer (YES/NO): NO